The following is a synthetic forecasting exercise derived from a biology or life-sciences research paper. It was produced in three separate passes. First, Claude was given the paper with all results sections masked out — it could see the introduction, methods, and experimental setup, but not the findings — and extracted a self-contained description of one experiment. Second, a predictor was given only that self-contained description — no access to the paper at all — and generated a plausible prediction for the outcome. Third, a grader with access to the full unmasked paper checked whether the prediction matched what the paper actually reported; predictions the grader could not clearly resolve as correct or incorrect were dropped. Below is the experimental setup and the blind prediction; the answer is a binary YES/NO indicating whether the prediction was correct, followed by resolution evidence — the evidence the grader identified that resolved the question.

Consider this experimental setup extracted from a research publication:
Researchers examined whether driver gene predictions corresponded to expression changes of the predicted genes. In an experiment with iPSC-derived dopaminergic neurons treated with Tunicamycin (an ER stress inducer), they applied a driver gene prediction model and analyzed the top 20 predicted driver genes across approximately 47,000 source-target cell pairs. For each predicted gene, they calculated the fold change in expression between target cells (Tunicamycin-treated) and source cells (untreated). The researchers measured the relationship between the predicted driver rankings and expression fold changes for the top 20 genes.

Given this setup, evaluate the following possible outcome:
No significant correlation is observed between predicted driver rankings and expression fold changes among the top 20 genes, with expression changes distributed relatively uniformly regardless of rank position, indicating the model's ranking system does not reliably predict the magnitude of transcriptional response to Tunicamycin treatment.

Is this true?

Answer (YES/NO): YES